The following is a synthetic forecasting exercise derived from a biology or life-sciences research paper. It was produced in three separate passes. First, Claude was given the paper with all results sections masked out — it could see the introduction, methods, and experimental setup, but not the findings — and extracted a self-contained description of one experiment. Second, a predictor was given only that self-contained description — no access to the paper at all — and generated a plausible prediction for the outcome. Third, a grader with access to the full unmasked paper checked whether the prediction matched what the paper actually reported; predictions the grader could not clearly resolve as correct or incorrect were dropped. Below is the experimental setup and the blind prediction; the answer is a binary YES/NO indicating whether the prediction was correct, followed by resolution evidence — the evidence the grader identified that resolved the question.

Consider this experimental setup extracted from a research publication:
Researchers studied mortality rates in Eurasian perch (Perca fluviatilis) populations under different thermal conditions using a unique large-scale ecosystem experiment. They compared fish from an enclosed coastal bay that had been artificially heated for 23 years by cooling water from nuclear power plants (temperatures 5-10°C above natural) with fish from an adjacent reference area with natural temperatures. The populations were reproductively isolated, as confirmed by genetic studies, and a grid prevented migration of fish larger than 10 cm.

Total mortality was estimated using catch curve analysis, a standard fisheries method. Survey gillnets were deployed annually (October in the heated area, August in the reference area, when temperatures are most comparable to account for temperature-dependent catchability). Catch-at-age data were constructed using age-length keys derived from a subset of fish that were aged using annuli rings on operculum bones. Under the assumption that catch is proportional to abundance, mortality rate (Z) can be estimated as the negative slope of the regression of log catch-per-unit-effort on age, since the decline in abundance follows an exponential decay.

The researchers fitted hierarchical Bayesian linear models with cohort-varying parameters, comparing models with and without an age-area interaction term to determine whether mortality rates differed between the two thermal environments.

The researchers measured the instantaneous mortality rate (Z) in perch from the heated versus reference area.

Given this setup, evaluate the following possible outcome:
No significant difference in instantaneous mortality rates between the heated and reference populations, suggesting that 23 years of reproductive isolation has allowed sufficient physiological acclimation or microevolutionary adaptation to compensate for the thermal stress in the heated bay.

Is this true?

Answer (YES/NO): NO